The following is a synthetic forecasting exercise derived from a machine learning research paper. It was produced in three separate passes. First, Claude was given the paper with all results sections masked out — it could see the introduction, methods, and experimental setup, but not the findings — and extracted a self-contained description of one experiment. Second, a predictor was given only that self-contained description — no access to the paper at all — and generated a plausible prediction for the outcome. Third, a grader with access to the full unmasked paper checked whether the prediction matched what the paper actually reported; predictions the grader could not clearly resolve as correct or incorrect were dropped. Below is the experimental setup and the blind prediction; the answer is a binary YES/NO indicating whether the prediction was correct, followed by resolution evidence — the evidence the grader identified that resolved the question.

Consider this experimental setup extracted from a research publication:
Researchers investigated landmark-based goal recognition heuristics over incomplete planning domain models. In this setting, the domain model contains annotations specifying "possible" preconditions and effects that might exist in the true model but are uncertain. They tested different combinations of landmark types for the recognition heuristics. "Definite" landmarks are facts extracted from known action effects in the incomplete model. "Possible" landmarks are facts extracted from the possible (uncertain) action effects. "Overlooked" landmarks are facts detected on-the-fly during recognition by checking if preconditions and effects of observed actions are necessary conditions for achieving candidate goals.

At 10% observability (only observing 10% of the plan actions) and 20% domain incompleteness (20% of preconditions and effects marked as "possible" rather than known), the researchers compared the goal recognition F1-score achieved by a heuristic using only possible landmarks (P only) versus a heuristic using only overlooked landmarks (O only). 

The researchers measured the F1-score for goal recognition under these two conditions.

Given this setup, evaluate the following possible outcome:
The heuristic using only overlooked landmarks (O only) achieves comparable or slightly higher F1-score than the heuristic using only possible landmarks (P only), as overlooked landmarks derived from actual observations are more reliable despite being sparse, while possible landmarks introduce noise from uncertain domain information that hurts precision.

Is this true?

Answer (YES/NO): NO